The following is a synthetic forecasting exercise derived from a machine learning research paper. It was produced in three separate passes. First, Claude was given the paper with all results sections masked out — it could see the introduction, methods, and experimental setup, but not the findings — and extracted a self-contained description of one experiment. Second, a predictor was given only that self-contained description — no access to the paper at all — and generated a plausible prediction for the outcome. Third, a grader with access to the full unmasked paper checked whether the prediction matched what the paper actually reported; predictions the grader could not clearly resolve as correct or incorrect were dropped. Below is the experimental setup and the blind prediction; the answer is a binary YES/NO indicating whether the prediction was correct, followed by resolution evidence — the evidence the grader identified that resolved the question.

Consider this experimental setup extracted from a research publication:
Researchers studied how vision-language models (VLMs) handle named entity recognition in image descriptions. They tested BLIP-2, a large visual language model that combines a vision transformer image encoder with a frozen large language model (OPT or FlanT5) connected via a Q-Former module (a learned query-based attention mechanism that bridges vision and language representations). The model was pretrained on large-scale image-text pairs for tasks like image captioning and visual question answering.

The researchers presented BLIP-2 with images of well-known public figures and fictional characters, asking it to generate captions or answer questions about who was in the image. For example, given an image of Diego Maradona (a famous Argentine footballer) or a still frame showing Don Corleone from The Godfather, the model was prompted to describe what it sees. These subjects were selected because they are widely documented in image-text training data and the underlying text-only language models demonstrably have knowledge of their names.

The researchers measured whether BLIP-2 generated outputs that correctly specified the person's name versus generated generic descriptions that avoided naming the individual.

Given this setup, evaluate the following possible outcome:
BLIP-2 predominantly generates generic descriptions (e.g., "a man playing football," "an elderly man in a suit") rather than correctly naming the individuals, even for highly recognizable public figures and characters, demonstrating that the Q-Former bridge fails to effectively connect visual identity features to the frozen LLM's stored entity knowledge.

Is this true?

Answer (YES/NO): NO